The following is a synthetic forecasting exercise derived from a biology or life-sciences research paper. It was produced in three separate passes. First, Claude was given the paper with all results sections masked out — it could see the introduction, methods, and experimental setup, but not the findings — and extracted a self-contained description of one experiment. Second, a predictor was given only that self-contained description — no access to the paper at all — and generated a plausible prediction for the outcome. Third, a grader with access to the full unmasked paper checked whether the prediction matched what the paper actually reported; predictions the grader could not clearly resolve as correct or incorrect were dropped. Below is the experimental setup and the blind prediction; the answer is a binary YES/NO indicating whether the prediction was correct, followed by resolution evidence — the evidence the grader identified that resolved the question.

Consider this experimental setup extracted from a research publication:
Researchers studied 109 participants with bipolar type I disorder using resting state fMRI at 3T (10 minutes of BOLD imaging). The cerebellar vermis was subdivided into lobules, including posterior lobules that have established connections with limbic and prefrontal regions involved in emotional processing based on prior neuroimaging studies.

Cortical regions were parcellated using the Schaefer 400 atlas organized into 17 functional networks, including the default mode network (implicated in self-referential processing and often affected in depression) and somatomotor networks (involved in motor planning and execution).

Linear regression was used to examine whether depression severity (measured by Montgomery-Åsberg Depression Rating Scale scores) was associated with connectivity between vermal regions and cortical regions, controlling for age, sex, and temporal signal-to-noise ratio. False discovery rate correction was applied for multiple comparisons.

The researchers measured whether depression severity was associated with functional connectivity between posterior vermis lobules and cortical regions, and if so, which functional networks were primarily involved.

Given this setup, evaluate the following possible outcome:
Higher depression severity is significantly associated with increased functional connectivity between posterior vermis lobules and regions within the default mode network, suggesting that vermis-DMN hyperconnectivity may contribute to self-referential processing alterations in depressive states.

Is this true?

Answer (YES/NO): NO